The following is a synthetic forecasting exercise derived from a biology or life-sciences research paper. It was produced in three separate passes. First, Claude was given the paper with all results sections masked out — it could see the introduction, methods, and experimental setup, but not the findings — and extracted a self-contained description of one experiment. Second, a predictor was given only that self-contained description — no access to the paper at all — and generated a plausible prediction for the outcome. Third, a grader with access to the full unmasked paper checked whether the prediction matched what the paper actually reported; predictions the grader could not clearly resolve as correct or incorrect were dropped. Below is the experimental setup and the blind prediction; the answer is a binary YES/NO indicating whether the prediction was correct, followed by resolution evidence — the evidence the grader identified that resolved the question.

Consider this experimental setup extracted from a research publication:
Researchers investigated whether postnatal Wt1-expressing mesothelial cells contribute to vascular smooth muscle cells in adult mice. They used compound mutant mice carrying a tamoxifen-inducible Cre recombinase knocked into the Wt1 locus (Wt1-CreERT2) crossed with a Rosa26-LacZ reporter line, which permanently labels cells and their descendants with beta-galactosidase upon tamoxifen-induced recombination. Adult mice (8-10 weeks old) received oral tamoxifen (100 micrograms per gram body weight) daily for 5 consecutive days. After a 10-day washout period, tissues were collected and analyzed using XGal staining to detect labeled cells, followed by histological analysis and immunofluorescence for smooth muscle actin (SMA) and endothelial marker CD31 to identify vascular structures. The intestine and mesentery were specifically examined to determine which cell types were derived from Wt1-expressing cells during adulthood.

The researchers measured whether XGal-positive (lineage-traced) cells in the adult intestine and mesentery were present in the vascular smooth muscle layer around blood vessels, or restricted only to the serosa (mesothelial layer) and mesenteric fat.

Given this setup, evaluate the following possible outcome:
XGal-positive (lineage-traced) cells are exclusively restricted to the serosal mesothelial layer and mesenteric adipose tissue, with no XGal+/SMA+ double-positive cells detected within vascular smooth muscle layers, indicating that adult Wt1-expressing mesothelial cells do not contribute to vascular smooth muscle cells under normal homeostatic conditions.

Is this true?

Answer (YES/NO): YES